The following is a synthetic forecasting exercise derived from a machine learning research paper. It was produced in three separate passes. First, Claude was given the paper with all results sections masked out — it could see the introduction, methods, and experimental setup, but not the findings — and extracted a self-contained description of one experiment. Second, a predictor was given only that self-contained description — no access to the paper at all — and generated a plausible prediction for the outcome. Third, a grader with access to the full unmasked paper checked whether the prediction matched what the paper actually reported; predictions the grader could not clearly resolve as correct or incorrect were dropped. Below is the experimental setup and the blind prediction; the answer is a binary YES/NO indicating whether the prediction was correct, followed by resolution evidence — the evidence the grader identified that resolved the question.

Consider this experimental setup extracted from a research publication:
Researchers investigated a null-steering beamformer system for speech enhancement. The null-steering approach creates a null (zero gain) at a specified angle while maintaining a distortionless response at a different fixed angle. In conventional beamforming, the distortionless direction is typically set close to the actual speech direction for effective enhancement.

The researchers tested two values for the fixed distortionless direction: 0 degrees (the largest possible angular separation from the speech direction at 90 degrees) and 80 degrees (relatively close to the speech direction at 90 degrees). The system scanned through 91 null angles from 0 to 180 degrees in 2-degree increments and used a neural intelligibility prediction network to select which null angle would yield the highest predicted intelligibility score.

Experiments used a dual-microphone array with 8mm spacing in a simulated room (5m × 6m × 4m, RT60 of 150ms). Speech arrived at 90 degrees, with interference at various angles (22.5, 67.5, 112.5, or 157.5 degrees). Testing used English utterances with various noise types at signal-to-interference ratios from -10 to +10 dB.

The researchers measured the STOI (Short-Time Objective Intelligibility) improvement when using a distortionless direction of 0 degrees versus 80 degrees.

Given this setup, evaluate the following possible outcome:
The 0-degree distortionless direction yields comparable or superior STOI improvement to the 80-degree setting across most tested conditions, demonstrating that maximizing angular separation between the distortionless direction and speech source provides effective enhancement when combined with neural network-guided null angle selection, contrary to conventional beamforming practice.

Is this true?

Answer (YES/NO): YES